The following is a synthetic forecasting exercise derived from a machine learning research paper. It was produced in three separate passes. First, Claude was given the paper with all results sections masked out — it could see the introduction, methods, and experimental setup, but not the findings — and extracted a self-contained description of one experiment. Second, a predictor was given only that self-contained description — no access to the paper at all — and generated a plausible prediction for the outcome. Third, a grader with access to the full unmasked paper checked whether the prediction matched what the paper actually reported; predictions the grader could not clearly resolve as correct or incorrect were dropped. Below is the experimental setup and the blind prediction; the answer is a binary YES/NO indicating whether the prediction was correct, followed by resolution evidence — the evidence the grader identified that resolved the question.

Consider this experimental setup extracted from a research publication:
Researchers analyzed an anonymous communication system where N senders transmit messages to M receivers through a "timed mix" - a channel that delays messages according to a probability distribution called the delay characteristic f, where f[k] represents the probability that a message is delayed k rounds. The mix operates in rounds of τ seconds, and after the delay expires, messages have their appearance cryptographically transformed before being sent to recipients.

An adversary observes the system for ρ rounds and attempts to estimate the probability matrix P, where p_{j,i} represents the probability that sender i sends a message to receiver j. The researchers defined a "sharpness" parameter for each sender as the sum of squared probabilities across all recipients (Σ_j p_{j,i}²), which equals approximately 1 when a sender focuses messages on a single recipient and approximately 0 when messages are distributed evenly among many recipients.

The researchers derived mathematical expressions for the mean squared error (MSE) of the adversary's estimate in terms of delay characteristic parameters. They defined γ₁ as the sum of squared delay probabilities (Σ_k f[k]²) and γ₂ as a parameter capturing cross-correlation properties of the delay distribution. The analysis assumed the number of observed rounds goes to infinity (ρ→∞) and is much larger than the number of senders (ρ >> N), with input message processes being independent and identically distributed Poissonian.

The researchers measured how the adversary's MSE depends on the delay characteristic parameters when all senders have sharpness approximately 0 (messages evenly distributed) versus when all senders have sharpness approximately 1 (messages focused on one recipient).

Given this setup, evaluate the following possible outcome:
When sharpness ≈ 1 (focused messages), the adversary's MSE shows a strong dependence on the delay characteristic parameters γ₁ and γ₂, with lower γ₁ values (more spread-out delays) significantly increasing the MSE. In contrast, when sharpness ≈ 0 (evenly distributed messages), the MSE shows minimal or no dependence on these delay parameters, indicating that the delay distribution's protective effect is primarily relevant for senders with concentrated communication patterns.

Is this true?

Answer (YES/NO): NO